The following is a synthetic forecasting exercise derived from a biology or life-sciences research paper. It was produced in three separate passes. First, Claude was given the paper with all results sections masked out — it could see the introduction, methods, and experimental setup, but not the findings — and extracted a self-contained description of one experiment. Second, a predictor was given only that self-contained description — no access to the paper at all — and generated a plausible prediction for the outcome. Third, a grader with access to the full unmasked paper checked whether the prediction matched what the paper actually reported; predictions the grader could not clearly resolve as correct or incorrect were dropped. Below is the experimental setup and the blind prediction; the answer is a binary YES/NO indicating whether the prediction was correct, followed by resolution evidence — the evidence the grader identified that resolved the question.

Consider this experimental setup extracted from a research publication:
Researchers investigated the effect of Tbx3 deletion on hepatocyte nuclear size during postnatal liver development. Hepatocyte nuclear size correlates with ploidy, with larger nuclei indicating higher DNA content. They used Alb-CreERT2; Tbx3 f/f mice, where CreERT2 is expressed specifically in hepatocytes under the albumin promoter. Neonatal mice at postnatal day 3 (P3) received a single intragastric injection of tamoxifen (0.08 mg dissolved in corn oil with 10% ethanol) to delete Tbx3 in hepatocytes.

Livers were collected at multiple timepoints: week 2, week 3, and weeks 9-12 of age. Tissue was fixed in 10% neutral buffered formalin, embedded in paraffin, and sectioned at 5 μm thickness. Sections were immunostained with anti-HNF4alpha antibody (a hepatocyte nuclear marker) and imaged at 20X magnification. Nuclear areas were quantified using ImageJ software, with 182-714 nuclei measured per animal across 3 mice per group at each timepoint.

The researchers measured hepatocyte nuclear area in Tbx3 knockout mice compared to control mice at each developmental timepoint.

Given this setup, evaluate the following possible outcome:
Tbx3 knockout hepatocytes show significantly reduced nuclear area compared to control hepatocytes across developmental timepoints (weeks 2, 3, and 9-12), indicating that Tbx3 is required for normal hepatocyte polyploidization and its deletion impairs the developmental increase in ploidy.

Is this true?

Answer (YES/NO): NO